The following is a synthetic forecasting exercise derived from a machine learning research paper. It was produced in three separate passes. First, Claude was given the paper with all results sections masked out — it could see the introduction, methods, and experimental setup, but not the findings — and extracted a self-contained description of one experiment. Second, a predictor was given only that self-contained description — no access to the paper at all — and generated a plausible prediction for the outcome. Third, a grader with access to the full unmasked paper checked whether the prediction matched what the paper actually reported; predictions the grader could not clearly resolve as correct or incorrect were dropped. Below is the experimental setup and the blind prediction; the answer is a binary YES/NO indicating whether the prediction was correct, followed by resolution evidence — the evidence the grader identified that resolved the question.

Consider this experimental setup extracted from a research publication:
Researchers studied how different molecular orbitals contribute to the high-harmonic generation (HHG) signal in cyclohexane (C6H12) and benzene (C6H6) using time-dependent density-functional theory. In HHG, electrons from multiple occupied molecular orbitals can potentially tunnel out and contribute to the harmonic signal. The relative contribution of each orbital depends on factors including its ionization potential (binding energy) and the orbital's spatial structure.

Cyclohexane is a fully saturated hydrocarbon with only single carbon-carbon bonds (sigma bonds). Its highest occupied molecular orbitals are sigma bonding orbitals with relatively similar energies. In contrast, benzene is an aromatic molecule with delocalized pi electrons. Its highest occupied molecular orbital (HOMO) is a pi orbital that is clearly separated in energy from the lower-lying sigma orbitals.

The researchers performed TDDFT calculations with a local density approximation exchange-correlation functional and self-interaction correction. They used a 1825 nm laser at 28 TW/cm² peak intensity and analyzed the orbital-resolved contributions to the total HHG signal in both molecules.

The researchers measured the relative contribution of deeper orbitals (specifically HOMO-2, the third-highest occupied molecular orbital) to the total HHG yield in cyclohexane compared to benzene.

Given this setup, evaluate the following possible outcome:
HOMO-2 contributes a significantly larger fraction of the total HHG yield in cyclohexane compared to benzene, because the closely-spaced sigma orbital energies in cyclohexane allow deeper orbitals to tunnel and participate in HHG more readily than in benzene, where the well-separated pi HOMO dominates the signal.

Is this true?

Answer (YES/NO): YES